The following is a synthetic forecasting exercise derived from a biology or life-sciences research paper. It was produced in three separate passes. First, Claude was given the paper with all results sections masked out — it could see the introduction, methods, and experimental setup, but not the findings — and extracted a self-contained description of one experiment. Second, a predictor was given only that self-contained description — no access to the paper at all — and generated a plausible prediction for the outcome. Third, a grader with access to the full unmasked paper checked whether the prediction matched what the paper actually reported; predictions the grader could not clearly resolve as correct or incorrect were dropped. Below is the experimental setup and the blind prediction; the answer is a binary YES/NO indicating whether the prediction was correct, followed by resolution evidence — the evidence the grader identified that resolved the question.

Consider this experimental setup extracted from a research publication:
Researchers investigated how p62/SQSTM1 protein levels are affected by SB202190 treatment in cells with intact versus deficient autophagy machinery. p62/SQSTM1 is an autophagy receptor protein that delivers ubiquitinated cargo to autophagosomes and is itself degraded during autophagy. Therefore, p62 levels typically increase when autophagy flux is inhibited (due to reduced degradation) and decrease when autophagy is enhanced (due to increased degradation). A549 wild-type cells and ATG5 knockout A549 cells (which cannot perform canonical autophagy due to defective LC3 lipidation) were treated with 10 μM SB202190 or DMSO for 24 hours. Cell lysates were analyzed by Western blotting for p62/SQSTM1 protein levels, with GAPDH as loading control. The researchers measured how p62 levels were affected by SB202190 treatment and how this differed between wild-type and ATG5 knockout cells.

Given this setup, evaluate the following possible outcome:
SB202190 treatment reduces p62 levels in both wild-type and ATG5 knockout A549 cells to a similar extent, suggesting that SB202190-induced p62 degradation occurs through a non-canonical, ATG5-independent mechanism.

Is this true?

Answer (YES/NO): NO